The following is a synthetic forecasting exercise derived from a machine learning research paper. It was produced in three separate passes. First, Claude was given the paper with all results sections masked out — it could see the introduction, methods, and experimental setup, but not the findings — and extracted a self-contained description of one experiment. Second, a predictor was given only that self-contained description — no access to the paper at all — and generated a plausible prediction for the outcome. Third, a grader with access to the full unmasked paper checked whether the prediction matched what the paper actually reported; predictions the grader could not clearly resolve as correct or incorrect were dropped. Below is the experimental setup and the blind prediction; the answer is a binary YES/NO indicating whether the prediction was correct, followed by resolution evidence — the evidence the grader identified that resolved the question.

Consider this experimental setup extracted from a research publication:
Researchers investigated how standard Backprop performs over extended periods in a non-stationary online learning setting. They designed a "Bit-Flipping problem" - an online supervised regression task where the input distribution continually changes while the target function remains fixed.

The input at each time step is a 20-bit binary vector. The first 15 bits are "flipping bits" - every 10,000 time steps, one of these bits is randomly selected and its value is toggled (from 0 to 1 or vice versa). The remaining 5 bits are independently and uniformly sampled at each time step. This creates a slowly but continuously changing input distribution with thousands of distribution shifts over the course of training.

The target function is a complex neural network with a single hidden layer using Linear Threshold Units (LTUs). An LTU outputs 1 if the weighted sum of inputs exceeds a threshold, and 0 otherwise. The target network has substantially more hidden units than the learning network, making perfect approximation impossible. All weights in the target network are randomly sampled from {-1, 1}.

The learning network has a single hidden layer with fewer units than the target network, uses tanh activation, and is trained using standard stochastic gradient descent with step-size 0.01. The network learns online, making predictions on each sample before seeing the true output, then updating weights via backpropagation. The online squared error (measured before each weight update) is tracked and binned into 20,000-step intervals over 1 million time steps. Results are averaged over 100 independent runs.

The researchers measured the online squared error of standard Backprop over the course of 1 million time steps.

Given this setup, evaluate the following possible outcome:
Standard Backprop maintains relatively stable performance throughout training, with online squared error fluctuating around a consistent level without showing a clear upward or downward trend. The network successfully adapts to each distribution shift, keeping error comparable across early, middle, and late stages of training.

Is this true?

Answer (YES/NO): NO